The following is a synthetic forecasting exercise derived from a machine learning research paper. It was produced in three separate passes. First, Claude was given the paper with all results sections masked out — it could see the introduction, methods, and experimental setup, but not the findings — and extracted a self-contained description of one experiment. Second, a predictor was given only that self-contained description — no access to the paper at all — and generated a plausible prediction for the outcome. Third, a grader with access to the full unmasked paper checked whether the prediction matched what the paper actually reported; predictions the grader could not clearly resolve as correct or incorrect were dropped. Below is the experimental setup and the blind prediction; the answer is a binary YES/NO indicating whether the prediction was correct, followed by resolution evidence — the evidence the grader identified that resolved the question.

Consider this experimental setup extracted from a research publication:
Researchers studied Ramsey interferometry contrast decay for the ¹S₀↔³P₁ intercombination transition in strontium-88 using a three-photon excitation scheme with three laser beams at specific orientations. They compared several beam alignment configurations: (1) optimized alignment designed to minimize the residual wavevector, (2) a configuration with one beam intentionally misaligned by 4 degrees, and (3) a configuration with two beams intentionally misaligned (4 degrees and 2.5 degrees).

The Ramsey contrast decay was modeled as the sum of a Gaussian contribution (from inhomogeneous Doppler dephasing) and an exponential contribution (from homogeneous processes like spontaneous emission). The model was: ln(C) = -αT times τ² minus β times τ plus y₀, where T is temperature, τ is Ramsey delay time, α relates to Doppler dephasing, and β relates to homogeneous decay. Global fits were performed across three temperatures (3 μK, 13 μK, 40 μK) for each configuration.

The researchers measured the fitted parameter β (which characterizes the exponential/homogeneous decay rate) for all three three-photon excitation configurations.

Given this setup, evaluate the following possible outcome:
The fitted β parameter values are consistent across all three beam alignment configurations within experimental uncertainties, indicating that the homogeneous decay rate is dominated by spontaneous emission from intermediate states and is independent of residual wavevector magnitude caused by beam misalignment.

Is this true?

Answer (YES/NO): YES